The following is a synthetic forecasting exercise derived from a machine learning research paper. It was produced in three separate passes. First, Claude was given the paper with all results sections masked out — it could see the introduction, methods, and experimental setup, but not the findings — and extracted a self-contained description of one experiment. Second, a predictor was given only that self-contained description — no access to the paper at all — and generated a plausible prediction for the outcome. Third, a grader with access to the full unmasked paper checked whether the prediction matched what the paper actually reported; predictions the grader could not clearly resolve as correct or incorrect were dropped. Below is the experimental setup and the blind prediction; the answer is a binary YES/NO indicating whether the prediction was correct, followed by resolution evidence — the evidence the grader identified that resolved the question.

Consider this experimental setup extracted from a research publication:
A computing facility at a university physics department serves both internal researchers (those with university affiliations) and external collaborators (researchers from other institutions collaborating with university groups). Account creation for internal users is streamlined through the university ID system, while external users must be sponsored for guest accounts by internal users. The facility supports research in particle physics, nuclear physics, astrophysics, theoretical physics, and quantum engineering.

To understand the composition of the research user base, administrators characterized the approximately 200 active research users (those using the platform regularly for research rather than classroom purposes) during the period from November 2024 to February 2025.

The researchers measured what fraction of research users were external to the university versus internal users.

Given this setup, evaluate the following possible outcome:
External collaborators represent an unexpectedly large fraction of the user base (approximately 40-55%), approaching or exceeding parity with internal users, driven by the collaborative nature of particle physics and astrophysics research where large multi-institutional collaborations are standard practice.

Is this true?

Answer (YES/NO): NO